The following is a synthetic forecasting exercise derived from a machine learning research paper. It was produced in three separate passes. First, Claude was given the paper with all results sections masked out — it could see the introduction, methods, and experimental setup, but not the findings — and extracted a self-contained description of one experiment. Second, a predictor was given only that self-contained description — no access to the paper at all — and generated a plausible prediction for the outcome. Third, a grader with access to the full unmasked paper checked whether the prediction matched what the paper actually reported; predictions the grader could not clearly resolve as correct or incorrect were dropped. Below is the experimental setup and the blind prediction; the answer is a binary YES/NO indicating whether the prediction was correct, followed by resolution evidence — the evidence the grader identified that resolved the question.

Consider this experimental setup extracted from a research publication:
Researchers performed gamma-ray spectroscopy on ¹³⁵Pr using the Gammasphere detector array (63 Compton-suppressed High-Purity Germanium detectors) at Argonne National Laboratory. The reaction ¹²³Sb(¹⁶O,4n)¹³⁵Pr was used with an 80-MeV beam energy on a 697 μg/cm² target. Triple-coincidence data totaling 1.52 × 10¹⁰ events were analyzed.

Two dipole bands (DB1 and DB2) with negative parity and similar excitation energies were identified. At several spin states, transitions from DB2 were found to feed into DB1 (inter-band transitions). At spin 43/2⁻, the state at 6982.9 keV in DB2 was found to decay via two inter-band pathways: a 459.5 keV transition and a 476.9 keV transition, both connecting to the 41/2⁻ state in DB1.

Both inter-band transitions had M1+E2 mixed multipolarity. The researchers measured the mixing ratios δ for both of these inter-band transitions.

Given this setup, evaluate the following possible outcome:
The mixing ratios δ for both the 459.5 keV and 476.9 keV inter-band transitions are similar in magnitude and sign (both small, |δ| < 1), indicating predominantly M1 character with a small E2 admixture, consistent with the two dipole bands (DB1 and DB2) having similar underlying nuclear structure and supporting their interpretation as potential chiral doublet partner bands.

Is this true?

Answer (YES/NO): NO